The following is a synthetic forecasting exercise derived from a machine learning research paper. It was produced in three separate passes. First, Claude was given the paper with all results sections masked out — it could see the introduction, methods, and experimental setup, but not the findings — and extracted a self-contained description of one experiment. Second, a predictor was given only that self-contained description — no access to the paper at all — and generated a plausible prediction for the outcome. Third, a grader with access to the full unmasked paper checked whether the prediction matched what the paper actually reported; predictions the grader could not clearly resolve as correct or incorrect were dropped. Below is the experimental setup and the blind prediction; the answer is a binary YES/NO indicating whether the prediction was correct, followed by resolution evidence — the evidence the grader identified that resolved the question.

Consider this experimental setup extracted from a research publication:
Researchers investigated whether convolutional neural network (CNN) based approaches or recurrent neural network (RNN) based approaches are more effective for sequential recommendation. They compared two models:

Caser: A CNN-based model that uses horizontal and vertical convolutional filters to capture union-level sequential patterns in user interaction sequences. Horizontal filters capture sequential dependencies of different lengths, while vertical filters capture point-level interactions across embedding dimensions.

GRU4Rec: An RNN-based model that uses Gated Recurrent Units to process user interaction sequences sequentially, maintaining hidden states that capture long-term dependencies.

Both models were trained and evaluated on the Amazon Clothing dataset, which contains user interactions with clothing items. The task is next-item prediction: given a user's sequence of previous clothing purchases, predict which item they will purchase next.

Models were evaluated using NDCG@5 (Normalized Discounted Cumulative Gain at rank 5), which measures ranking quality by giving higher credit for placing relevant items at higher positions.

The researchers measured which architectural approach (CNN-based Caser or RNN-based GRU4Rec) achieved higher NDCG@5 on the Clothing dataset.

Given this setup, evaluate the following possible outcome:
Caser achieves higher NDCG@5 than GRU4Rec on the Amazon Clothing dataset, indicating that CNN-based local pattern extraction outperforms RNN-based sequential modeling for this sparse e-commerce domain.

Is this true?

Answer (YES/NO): YES